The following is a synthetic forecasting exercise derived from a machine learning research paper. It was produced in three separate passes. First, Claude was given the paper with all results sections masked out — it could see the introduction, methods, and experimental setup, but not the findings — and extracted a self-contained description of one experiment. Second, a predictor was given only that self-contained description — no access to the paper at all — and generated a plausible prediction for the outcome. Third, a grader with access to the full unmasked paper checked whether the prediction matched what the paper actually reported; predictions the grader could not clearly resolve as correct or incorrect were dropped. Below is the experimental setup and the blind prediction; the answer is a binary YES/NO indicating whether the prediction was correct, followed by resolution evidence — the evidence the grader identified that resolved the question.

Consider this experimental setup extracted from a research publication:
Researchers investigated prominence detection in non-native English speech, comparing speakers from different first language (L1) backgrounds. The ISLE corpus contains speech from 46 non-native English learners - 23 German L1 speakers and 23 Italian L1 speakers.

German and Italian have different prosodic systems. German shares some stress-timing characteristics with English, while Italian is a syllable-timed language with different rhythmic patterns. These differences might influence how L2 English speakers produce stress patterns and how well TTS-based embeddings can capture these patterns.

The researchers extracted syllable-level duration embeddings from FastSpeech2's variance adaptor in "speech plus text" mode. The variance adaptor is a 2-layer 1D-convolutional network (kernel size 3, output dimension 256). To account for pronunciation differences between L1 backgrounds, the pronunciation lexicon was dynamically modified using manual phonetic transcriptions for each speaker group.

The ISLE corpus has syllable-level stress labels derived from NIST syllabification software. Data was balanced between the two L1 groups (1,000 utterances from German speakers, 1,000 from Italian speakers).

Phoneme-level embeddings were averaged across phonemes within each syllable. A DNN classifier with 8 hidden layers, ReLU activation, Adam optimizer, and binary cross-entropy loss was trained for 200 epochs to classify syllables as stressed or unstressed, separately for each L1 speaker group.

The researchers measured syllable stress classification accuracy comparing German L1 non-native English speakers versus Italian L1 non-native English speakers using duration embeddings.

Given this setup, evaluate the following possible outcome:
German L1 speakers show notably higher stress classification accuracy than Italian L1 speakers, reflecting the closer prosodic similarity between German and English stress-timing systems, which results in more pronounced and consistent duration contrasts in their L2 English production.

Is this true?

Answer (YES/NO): YES